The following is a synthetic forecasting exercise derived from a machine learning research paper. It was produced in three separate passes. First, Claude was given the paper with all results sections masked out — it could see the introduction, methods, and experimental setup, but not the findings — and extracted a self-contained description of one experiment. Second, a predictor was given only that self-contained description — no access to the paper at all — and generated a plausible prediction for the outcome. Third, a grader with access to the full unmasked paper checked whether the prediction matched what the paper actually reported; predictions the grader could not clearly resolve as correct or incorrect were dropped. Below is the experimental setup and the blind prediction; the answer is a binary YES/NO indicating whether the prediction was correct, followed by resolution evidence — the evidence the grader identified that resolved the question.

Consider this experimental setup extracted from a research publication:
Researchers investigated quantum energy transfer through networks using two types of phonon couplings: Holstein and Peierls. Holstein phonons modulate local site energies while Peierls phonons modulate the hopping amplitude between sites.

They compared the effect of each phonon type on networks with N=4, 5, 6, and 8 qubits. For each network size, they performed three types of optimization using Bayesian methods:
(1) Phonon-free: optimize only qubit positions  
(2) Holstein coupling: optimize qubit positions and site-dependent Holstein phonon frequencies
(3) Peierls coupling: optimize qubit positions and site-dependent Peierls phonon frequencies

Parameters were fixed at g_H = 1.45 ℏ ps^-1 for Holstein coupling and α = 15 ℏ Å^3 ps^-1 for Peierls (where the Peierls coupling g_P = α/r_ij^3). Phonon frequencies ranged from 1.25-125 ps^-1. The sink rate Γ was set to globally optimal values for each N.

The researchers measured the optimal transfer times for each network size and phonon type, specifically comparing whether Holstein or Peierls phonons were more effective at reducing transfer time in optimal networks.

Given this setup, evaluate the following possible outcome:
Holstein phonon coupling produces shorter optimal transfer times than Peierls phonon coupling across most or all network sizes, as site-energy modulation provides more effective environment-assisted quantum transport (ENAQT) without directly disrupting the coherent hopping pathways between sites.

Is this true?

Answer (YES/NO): NO